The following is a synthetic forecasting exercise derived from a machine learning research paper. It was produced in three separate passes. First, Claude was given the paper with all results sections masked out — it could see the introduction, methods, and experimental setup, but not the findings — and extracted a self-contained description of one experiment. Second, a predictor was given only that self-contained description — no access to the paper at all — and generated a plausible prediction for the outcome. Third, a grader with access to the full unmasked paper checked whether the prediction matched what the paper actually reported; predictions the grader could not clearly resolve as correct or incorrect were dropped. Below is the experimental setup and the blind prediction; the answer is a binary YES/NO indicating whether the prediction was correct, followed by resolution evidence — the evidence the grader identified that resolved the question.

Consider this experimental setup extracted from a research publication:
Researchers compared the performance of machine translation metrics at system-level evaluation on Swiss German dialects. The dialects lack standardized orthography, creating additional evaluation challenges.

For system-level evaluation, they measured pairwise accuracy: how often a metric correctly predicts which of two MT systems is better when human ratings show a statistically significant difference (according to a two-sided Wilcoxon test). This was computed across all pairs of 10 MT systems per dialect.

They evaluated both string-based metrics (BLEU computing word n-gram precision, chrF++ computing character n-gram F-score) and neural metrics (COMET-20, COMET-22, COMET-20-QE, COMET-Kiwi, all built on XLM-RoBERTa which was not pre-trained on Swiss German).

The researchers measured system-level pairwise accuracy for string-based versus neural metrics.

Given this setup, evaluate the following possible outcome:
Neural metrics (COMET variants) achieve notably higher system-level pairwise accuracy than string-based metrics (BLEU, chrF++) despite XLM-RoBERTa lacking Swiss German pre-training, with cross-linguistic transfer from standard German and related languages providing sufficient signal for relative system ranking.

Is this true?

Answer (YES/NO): NO